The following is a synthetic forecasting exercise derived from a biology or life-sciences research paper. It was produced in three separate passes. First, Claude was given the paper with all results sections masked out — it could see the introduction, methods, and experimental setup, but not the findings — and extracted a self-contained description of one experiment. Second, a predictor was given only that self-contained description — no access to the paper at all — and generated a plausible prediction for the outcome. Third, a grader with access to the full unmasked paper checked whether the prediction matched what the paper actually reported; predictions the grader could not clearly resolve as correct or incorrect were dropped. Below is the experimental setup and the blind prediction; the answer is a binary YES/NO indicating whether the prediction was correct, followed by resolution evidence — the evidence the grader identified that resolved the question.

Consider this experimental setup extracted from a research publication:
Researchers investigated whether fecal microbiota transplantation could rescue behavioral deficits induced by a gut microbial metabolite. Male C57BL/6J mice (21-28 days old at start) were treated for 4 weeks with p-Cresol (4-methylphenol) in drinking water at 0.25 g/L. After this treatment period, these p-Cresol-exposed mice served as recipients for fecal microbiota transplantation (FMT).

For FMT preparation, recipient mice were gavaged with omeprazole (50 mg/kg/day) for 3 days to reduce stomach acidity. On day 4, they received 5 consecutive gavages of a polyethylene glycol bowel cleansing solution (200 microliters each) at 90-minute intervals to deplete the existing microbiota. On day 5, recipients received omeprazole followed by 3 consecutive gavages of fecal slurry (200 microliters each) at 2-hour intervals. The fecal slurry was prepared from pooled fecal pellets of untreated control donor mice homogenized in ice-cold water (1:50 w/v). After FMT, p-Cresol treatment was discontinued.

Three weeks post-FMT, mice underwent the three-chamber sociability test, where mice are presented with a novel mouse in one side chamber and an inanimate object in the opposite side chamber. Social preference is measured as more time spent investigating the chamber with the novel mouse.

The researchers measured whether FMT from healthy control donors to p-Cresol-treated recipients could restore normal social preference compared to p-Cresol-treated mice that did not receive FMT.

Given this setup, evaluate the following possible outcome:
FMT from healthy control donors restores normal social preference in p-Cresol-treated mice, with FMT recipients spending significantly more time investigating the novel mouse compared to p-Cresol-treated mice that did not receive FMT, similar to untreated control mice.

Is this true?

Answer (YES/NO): YES